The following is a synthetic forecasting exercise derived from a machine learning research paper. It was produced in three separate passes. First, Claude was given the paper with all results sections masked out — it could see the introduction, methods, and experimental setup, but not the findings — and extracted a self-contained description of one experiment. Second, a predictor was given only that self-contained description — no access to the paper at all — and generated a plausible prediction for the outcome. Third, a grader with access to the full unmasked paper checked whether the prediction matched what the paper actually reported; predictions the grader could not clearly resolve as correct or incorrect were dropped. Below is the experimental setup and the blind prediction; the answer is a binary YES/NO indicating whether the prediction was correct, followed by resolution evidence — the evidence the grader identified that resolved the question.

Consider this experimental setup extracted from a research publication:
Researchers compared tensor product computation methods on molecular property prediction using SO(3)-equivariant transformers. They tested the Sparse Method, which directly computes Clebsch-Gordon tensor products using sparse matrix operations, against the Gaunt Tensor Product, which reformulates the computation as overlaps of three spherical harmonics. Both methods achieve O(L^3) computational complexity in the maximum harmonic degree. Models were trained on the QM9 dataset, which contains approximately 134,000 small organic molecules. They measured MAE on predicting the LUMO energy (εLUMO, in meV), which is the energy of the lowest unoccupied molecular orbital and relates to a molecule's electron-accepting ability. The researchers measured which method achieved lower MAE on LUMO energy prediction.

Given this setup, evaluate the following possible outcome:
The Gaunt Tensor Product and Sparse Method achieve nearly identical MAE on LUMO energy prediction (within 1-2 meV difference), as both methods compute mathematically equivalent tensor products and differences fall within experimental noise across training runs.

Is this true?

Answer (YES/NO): NO